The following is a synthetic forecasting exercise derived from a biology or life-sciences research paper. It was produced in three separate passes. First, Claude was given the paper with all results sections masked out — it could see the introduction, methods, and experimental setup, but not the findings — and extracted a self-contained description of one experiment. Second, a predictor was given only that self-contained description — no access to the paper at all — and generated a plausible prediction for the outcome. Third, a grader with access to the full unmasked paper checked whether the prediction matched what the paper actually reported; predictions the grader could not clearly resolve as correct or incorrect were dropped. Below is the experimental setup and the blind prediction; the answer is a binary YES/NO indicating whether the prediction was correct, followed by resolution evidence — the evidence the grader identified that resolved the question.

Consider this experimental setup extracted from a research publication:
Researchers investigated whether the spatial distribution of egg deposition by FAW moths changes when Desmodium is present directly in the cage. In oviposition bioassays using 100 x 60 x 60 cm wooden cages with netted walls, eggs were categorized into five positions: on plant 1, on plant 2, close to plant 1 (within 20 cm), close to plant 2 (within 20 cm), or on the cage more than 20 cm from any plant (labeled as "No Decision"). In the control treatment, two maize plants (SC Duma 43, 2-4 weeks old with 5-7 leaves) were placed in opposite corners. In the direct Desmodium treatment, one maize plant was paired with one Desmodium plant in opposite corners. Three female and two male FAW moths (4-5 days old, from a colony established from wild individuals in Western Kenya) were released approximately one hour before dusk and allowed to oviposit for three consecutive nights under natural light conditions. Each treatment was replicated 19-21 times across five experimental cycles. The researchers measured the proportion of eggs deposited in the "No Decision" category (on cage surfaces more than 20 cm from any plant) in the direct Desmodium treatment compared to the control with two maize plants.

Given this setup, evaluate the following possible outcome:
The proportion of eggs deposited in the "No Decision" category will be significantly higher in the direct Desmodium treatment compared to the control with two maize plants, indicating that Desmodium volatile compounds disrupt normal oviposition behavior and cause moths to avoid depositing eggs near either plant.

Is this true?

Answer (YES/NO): NO